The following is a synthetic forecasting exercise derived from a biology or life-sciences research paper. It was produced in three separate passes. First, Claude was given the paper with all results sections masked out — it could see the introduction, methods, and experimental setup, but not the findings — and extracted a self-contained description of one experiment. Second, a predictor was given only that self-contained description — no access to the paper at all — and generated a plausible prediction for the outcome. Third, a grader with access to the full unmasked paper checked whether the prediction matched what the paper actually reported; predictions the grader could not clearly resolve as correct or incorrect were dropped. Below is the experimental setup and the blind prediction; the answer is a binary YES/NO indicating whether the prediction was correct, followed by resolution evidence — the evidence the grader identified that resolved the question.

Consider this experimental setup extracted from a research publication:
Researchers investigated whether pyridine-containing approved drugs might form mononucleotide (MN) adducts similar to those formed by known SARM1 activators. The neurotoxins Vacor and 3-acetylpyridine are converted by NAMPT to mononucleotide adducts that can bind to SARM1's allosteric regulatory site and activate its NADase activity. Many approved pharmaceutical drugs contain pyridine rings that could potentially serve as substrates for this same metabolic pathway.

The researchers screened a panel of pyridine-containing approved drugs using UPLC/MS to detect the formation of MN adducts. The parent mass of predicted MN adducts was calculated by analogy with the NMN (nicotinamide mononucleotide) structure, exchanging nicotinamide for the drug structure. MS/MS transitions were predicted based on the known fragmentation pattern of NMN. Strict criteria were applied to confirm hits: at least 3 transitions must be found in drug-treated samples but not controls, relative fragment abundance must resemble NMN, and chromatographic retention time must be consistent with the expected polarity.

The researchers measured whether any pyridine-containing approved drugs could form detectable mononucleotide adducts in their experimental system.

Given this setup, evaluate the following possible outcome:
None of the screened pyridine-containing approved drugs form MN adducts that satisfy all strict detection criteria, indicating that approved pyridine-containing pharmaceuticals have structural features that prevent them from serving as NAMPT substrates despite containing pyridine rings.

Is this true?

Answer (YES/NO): NO